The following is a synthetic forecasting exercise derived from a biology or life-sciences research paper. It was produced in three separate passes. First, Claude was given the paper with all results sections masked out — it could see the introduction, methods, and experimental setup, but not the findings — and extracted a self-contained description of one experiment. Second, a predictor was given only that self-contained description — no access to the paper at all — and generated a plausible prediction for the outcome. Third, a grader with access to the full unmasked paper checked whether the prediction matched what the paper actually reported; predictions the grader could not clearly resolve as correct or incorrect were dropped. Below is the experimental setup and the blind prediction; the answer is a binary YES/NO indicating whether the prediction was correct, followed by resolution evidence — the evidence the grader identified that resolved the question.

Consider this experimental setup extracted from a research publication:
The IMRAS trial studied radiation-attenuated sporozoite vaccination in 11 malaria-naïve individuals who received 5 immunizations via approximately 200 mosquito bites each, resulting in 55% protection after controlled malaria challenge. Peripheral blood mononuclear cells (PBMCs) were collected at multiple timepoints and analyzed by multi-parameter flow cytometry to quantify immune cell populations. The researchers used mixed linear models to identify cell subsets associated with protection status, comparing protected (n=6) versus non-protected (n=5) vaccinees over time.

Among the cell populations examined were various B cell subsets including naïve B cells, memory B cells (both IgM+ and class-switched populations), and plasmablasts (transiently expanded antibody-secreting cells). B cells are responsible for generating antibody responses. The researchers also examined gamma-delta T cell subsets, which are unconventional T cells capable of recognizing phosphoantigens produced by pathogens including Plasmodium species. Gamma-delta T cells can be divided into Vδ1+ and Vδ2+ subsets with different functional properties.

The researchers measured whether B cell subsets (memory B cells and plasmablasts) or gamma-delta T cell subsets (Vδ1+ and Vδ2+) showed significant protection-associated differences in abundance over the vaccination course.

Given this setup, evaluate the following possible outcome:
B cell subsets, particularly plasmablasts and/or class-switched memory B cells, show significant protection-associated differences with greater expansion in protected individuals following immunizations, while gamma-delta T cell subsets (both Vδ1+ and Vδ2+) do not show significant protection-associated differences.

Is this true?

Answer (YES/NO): NO